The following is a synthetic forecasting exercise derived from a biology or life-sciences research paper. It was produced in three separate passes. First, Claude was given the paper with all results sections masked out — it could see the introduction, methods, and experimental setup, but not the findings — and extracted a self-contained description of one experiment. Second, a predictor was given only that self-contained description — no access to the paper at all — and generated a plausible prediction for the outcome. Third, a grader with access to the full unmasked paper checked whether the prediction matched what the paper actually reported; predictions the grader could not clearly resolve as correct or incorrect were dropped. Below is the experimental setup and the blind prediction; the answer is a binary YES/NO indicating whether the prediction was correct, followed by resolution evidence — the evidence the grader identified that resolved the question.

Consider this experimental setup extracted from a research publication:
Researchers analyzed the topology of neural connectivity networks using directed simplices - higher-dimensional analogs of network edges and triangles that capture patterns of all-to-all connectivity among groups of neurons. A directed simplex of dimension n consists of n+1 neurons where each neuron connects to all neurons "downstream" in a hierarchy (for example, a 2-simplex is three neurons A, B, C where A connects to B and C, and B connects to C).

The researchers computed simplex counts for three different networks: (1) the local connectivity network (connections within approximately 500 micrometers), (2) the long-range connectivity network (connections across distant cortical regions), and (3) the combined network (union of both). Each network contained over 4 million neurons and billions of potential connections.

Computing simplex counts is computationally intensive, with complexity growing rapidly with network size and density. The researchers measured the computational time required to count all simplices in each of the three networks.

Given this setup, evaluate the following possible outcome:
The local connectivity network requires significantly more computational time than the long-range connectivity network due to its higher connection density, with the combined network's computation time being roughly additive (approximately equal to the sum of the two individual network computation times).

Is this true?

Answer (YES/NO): NO